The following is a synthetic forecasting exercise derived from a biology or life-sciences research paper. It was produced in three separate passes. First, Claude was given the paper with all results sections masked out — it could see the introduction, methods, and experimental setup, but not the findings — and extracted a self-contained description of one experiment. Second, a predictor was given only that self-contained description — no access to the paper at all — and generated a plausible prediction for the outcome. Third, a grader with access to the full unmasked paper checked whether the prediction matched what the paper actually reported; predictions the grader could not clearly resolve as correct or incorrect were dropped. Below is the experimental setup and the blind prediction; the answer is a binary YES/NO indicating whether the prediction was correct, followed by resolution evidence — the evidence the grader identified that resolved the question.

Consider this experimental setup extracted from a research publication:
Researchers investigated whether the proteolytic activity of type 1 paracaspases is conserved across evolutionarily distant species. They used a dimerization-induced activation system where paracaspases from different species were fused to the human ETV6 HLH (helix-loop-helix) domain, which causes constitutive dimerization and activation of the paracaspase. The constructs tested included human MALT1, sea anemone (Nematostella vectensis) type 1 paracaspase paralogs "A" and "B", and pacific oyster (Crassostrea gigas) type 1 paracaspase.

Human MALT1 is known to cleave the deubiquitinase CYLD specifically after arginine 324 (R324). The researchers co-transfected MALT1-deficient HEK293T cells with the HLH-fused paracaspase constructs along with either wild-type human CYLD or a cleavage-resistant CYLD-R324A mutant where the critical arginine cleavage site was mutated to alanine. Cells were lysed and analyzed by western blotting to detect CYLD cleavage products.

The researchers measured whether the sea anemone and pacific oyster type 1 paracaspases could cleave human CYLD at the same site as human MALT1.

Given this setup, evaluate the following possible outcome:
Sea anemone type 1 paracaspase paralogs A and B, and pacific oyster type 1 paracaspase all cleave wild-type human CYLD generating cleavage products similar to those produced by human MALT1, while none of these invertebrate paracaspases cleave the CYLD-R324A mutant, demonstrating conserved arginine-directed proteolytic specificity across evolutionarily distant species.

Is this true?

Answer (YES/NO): NO